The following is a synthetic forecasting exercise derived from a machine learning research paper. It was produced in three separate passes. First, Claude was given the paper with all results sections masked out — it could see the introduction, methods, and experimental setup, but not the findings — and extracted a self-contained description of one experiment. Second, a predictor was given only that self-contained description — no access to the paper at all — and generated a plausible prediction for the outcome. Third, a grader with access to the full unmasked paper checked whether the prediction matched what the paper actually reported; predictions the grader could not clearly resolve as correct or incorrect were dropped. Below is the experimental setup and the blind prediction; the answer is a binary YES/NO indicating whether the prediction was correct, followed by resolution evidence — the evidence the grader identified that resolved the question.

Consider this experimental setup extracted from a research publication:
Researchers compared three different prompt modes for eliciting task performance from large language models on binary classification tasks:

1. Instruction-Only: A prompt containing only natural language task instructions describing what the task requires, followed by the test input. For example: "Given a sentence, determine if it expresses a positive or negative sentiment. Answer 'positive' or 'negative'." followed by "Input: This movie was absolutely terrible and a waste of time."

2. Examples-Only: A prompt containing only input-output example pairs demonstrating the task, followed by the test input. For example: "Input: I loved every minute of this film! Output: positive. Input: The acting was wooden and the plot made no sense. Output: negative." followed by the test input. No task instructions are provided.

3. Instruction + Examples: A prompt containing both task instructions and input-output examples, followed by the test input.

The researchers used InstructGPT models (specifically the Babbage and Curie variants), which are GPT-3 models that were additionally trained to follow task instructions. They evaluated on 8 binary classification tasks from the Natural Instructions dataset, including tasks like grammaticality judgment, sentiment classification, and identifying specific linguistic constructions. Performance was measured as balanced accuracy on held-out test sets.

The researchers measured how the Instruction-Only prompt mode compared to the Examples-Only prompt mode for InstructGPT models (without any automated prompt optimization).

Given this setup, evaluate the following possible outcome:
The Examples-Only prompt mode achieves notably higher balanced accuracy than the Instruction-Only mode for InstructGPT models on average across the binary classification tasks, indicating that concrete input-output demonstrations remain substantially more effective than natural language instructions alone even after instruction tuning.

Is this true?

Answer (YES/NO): NO